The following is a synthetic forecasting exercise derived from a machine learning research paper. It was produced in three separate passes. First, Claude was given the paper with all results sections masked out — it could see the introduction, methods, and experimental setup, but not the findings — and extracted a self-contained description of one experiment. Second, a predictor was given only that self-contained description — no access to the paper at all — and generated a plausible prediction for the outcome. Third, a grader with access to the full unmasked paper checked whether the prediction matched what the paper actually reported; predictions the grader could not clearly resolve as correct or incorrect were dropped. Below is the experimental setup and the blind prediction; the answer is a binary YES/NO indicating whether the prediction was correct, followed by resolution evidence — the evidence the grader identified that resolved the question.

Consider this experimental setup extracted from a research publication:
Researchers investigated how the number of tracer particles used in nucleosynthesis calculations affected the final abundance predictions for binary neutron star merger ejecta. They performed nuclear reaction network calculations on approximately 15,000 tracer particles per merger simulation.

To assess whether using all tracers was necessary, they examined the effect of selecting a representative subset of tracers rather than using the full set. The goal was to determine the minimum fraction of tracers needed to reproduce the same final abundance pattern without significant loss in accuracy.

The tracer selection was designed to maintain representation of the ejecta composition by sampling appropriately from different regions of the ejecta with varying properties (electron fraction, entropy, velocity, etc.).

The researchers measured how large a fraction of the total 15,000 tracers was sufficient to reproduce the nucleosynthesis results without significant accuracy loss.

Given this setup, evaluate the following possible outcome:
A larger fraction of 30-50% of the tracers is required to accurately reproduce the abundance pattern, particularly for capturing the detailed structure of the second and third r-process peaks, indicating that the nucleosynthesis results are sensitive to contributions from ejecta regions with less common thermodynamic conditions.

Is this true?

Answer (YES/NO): NO